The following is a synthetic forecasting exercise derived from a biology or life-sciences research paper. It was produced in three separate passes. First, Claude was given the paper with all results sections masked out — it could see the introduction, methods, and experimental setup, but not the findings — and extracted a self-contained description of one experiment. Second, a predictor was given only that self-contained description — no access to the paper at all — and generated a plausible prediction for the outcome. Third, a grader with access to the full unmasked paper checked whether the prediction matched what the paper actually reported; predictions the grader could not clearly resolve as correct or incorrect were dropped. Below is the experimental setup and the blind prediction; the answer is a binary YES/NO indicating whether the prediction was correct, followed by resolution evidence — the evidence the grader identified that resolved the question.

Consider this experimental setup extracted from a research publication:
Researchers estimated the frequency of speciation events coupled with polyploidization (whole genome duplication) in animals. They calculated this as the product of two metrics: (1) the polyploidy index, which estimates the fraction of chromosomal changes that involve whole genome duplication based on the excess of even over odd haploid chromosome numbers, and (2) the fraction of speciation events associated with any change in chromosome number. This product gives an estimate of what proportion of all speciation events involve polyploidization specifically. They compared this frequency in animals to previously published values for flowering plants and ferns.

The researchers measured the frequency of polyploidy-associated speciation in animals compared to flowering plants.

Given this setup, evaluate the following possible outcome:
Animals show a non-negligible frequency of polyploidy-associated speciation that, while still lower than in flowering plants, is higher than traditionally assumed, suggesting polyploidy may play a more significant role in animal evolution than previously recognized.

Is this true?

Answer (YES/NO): NO